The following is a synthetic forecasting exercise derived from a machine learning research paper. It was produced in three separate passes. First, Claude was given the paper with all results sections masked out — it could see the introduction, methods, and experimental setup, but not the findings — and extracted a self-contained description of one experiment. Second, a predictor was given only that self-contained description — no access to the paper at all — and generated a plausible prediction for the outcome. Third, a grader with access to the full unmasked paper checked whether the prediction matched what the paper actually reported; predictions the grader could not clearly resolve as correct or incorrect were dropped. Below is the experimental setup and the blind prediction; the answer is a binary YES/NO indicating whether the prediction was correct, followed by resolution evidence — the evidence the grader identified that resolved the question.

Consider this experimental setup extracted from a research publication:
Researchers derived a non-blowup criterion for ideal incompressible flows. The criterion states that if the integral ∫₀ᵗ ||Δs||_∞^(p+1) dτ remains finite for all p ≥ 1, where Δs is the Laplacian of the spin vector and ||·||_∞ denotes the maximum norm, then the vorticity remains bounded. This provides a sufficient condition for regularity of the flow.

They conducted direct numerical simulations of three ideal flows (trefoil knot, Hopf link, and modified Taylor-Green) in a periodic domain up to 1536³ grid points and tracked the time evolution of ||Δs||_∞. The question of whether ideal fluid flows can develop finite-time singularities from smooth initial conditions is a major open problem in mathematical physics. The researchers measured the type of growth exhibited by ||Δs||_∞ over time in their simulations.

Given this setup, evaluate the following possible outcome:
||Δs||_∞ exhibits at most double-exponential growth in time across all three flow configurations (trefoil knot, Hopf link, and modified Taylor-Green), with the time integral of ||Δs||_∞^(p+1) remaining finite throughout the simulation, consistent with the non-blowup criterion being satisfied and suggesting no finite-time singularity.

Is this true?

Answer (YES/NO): YES